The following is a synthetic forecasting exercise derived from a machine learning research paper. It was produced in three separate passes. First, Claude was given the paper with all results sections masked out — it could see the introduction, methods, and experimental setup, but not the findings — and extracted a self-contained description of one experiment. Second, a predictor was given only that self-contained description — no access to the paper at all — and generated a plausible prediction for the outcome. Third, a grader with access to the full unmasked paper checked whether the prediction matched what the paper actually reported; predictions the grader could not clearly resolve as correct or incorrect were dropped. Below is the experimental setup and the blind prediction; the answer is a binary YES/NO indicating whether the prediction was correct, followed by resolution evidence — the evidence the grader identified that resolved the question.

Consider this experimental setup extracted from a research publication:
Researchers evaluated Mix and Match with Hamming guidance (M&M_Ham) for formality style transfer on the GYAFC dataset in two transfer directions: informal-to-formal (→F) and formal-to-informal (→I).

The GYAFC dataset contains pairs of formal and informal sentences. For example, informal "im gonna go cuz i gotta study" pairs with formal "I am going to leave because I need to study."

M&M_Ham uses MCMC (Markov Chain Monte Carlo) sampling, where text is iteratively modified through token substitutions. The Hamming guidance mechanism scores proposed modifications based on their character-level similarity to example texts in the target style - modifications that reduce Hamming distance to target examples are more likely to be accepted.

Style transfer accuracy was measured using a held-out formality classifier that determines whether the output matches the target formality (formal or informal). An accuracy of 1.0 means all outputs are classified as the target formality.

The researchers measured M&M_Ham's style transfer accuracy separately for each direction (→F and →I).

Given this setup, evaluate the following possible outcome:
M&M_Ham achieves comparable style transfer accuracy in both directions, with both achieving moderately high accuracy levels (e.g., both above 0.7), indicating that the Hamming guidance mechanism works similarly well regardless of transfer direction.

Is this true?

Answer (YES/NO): NO